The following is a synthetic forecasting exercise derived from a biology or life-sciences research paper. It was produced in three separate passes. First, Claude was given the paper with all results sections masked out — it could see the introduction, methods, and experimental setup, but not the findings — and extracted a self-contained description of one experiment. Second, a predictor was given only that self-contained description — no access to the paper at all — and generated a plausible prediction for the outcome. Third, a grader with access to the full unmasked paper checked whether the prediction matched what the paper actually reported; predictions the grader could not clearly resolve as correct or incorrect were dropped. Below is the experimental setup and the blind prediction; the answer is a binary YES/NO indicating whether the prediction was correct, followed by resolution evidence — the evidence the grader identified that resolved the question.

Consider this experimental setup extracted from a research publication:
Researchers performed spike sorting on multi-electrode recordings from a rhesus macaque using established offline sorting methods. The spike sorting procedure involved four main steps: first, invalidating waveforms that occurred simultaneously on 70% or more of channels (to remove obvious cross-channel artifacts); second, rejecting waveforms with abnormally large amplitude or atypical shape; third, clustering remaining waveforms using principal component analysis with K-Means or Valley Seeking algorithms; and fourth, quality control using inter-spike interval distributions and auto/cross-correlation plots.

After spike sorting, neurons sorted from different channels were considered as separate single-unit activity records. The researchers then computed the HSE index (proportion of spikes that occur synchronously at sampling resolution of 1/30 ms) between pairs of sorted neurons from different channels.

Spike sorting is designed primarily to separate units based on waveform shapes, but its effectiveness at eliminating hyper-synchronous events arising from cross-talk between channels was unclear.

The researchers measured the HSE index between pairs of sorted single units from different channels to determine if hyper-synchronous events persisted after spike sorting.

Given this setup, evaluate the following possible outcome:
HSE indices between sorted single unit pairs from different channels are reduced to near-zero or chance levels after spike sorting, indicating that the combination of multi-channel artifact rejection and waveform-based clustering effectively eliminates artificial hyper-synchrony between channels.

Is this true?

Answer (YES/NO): NO